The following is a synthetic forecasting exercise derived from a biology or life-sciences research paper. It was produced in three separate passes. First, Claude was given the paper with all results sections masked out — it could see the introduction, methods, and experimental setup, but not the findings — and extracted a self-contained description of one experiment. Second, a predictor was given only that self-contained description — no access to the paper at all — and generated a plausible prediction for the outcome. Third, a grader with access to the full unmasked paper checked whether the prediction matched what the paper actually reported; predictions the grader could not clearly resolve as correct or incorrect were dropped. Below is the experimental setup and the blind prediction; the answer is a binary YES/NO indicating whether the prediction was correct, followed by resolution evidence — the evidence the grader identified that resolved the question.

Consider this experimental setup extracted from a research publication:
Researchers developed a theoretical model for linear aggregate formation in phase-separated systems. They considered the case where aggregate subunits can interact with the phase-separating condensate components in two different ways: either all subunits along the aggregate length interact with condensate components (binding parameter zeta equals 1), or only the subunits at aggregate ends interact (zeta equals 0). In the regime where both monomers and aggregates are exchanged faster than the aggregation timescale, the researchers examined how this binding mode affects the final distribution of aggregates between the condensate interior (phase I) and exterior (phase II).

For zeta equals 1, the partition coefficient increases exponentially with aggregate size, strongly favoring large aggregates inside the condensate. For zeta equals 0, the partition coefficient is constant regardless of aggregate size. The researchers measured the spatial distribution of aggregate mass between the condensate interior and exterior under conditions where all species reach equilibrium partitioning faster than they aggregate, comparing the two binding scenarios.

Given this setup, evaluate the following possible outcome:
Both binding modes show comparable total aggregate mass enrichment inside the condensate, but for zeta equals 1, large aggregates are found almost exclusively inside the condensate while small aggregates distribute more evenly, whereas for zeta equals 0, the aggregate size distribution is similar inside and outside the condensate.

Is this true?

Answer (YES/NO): NO